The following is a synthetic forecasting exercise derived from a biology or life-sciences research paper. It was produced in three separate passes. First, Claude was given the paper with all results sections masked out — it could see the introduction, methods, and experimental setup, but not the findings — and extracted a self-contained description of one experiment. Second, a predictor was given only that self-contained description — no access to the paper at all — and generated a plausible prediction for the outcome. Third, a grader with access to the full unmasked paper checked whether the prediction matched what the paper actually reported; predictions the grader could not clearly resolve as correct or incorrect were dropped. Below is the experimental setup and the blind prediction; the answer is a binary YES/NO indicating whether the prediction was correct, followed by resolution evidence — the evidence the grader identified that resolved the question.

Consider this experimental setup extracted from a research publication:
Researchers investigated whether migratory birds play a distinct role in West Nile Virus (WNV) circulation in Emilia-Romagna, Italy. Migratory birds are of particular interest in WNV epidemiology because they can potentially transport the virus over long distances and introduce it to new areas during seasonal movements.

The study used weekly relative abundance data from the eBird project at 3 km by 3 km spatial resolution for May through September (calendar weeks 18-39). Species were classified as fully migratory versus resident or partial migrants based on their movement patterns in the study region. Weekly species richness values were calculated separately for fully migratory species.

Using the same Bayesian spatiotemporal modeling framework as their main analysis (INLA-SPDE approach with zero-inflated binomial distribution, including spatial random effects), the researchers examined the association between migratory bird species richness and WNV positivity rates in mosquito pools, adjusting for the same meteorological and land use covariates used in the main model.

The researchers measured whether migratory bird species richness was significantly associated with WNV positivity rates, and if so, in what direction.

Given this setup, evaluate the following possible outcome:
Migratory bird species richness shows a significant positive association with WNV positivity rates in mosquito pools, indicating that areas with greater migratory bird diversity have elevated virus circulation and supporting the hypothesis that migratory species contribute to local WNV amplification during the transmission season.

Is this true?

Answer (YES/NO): NO